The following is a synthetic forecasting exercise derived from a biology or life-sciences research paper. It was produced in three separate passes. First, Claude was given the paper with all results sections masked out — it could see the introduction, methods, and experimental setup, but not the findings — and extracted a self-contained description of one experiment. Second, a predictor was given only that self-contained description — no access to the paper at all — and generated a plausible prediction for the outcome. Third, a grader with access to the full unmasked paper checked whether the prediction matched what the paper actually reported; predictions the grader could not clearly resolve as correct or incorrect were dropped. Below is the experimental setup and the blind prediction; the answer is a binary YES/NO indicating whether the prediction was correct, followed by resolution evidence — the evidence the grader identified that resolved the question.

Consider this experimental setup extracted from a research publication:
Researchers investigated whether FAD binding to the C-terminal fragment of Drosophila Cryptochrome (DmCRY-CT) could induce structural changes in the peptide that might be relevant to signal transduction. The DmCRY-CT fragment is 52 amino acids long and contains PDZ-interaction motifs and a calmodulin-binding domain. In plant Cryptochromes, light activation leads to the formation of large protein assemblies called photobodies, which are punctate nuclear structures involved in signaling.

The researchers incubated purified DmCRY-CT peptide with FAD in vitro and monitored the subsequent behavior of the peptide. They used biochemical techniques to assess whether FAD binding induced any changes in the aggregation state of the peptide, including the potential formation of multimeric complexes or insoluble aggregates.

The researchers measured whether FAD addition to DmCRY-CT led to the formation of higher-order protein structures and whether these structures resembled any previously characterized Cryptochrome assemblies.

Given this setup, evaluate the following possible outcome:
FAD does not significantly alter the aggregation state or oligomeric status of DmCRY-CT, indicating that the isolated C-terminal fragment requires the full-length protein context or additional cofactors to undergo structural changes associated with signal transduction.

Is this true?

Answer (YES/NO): NO